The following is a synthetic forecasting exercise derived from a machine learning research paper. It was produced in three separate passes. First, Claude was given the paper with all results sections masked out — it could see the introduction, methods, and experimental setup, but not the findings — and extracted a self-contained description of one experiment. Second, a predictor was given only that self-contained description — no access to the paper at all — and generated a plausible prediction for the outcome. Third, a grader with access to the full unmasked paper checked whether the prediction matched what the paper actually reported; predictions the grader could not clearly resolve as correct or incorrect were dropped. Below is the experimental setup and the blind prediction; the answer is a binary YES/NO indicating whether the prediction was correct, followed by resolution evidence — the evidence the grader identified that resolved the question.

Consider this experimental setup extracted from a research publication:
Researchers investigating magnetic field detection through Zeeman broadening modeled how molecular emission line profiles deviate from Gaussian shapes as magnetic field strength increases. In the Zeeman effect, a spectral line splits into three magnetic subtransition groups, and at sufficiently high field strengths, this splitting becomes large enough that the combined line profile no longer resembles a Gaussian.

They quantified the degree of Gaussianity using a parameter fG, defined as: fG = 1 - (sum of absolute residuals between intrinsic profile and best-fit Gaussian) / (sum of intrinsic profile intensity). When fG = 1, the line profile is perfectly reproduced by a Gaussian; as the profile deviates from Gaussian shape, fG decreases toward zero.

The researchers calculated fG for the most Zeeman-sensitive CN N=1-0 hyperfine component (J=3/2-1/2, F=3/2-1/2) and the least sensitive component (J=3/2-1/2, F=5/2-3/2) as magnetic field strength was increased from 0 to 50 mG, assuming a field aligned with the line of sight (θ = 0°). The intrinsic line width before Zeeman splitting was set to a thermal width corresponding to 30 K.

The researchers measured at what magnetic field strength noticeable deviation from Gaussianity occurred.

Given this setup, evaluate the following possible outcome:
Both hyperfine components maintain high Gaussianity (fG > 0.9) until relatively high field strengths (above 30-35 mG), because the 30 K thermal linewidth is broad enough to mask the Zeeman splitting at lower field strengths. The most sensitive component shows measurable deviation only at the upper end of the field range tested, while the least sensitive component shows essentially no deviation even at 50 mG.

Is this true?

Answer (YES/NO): NO